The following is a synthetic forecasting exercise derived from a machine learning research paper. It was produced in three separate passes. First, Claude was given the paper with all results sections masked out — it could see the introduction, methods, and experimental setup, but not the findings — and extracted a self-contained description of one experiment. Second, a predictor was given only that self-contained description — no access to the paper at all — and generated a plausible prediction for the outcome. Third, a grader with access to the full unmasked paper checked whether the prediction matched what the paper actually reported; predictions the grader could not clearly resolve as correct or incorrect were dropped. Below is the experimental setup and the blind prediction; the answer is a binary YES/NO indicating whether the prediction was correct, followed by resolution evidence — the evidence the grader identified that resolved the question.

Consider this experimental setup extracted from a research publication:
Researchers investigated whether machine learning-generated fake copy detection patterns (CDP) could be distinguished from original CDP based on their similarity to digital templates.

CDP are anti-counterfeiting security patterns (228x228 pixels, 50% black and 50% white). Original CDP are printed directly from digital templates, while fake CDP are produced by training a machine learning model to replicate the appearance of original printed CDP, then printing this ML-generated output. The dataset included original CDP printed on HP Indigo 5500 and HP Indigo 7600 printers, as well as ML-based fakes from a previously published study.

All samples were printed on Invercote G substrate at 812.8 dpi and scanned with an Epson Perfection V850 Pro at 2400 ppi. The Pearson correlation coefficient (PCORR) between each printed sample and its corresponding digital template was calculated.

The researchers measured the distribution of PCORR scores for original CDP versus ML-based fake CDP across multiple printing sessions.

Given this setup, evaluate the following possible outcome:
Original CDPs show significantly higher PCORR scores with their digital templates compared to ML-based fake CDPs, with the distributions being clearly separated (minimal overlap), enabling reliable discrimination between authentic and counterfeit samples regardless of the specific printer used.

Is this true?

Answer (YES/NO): NO